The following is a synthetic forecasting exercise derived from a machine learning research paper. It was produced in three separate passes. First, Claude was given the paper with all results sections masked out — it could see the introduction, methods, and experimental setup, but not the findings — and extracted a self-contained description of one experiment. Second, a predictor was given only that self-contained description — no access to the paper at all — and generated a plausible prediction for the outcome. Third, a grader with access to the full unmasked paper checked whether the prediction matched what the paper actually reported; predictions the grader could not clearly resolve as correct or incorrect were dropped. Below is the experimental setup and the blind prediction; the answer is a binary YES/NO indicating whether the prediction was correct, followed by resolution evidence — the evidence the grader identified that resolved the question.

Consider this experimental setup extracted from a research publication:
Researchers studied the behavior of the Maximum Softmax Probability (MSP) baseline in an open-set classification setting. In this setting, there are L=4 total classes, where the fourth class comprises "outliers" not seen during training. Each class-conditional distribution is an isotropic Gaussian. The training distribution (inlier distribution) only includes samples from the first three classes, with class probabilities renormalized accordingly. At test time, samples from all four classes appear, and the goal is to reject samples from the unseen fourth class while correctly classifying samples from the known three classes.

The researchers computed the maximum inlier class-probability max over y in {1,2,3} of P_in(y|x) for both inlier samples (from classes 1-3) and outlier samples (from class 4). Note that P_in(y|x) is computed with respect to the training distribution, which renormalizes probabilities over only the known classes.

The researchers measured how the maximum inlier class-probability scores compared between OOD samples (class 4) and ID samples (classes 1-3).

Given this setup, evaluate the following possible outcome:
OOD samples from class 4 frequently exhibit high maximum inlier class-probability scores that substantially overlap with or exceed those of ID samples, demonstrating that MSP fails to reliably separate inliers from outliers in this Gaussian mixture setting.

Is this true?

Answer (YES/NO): YES